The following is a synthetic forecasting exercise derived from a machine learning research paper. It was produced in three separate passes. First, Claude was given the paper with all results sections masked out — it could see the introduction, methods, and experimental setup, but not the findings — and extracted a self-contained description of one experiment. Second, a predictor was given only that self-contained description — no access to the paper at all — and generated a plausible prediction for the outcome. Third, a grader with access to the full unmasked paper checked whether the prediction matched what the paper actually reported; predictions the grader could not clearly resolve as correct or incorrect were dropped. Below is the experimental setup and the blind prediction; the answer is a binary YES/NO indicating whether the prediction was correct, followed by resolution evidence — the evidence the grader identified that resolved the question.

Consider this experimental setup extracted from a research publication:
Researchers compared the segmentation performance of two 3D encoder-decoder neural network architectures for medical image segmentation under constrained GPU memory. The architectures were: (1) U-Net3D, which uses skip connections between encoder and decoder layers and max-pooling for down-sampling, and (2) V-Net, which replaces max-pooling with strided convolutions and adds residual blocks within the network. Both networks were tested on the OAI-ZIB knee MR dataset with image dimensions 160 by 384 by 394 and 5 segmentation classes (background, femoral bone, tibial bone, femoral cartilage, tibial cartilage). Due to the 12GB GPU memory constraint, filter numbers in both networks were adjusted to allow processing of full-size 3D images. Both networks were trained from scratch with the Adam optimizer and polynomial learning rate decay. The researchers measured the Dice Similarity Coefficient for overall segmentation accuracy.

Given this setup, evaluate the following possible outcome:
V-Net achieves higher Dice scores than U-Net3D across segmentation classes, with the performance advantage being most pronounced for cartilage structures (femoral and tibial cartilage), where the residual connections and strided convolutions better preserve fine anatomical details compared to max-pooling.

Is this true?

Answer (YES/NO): NO